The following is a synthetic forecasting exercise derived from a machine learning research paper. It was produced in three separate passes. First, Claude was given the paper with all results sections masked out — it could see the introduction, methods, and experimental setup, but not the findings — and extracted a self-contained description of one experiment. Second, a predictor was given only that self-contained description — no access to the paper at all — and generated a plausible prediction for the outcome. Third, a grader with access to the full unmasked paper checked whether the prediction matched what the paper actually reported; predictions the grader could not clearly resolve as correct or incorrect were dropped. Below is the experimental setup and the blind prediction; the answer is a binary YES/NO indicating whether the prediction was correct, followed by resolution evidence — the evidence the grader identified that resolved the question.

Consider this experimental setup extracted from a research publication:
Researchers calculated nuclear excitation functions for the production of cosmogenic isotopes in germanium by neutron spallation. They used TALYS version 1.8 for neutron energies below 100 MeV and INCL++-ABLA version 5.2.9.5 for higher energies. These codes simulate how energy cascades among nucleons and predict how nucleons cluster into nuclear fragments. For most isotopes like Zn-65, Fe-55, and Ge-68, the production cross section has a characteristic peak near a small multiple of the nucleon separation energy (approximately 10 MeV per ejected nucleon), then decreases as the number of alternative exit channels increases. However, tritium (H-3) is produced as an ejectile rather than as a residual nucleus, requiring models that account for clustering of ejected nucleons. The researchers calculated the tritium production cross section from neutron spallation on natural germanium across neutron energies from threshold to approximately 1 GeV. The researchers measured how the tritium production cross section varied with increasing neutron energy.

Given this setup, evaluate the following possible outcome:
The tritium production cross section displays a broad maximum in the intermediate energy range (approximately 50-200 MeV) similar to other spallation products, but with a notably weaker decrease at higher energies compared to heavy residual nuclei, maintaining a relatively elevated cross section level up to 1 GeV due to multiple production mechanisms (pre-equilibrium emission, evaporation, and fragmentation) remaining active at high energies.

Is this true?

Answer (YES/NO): NO